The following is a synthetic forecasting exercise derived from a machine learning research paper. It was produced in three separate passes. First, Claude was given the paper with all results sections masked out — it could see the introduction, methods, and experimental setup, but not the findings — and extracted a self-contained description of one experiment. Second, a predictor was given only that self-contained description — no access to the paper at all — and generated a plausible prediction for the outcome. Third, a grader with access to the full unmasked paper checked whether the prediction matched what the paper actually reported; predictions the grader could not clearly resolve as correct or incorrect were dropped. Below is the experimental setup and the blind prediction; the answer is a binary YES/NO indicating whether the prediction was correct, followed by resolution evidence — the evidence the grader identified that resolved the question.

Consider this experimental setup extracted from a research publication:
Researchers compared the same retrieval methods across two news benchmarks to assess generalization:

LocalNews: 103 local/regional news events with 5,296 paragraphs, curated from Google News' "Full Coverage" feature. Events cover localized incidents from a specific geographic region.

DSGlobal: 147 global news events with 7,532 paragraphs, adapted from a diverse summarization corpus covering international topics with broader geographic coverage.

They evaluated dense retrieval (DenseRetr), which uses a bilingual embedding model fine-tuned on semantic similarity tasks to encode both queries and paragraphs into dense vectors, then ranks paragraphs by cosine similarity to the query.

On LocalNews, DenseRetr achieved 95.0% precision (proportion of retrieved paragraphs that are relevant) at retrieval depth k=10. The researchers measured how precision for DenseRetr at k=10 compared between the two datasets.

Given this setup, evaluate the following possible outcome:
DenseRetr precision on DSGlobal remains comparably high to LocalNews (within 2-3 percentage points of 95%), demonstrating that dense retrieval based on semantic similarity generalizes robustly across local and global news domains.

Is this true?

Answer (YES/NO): YES